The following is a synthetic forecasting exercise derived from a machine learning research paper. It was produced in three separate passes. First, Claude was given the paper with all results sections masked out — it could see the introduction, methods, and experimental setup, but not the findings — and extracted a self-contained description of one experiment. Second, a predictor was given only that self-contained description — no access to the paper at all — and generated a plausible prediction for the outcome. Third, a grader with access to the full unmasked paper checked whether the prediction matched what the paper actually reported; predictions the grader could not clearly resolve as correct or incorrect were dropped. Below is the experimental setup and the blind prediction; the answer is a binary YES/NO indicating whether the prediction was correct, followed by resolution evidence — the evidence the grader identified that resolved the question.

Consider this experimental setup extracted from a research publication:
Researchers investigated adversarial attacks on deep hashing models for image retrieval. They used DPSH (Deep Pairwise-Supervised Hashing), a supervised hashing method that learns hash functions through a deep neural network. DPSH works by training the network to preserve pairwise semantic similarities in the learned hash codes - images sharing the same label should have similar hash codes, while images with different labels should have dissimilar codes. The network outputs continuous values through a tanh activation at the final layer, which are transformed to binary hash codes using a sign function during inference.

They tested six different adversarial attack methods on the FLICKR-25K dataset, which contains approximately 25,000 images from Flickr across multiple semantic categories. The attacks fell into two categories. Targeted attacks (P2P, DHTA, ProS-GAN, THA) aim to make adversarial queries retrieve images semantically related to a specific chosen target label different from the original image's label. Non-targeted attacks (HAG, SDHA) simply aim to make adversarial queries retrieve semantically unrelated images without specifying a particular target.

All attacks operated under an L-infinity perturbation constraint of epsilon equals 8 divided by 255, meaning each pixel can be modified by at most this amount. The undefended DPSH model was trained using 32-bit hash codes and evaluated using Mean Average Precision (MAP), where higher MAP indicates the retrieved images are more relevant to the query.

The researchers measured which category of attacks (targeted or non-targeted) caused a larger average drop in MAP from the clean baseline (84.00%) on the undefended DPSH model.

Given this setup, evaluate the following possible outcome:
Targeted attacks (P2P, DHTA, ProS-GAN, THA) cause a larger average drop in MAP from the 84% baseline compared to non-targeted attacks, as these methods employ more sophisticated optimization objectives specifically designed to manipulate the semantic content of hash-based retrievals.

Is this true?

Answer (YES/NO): NO